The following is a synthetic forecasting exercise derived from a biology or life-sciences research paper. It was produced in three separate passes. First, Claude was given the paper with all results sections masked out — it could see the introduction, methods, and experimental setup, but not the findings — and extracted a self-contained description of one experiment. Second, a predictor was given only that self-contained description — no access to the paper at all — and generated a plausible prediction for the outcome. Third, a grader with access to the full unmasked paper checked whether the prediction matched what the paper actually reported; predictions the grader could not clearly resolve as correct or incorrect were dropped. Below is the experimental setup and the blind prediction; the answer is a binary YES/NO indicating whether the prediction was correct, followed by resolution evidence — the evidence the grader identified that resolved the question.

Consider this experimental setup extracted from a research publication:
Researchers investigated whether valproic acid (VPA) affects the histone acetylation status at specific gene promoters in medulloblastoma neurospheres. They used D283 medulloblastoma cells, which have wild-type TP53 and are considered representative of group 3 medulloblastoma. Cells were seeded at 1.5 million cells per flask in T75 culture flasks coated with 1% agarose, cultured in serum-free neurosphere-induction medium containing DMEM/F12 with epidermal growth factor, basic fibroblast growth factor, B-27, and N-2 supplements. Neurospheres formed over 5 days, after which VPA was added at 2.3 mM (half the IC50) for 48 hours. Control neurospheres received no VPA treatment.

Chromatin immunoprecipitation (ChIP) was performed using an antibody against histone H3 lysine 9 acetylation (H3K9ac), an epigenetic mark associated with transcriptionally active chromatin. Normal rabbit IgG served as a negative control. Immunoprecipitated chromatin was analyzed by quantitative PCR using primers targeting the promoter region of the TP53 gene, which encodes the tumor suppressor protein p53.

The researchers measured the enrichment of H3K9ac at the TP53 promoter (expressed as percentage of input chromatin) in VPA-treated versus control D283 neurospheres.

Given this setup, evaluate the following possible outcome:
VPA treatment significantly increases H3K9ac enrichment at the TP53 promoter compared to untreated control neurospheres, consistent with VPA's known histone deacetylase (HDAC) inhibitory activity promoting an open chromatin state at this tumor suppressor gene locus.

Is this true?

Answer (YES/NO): YES